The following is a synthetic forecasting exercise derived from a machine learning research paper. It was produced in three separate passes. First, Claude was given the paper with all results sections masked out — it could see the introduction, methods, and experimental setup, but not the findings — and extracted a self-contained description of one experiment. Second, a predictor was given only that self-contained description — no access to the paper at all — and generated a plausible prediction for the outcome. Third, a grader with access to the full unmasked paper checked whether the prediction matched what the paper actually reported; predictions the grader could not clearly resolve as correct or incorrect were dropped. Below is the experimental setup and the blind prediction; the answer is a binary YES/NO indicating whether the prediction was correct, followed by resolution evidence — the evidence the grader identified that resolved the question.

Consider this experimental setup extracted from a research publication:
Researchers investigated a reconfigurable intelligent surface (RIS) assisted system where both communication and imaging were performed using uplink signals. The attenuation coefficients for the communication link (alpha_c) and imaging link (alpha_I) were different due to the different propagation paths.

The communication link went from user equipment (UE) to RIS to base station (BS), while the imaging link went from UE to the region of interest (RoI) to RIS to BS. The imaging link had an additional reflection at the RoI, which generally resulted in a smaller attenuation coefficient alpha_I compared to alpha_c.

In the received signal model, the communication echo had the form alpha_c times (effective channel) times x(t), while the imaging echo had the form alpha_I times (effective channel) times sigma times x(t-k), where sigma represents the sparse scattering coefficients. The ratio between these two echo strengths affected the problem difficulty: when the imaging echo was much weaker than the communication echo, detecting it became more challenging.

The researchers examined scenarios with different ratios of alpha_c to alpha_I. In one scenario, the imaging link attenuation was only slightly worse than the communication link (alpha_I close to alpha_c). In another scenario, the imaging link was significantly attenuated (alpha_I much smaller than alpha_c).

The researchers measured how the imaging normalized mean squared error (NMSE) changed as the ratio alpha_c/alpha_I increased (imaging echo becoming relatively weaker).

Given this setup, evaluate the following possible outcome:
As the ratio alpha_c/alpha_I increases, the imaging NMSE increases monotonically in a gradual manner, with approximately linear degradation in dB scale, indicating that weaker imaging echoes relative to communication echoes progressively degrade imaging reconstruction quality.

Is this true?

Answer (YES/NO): NO